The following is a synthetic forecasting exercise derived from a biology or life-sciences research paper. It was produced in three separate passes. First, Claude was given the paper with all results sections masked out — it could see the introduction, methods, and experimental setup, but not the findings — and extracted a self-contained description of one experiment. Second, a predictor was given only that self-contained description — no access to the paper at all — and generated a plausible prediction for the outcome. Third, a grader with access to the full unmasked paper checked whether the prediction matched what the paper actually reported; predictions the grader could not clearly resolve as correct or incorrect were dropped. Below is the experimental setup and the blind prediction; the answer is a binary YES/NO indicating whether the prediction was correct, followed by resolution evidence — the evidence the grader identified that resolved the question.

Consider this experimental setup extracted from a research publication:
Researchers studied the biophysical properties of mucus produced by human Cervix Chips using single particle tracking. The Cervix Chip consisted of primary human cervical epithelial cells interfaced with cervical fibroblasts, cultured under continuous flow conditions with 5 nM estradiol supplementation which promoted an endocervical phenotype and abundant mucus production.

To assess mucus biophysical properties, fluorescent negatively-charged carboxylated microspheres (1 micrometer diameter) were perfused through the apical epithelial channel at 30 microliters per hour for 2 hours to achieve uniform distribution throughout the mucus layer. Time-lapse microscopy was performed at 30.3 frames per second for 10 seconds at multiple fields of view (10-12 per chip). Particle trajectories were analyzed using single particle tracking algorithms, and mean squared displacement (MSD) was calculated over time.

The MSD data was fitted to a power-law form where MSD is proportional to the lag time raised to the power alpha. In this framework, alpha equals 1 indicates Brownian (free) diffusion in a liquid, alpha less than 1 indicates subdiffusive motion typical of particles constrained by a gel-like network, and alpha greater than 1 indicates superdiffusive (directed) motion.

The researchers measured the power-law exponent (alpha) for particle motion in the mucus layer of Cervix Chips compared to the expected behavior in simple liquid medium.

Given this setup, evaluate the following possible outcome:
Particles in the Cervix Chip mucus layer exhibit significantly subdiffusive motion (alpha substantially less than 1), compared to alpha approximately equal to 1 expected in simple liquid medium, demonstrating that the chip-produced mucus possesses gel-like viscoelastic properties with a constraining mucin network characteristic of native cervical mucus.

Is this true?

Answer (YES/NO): YES